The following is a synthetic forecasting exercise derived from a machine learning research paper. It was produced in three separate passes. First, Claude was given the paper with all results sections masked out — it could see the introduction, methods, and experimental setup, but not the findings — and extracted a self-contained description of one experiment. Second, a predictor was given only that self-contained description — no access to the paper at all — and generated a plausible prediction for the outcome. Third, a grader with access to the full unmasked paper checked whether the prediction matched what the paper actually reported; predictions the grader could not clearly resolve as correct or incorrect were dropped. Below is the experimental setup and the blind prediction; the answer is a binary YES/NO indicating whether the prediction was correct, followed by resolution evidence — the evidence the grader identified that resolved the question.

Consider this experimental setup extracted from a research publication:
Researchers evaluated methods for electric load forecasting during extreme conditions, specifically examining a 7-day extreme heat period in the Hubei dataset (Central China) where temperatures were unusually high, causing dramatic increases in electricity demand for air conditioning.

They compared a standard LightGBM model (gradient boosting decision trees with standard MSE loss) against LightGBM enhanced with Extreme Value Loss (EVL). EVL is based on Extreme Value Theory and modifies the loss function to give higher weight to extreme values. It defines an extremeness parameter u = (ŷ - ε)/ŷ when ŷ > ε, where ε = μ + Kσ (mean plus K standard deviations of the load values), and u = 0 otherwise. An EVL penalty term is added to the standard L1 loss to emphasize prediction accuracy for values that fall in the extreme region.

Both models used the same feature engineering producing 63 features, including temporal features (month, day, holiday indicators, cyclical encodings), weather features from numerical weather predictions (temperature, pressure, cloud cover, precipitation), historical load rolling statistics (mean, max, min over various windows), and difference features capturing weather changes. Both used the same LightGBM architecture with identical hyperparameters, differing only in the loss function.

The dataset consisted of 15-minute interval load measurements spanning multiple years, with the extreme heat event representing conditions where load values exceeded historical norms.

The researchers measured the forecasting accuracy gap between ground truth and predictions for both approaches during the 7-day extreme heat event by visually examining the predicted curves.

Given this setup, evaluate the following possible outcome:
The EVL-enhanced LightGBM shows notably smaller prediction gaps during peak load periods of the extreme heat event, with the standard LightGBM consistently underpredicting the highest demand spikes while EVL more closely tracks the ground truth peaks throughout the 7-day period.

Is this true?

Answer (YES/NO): NO